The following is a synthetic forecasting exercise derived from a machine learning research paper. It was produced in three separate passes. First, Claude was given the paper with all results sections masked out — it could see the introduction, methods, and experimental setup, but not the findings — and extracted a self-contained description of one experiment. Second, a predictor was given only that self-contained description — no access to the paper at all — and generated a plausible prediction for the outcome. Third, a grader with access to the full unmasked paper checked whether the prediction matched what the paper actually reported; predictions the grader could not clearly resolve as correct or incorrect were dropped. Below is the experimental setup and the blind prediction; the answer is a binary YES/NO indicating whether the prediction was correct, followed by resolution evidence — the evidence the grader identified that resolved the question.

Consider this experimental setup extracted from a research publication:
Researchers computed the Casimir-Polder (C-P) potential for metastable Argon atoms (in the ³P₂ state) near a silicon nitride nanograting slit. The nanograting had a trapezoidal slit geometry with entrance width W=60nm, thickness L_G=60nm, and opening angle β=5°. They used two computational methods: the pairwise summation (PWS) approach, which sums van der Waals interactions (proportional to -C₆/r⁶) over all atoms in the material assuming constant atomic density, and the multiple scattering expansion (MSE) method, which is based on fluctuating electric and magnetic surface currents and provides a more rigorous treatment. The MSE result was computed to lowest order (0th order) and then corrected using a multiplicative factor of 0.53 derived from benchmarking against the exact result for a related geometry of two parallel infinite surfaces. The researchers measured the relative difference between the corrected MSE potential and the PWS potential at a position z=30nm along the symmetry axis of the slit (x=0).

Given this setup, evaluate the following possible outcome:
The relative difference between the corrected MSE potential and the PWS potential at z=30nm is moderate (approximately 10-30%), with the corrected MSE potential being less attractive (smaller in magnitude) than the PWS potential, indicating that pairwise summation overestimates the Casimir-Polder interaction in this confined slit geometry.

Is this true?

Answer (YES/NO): YES